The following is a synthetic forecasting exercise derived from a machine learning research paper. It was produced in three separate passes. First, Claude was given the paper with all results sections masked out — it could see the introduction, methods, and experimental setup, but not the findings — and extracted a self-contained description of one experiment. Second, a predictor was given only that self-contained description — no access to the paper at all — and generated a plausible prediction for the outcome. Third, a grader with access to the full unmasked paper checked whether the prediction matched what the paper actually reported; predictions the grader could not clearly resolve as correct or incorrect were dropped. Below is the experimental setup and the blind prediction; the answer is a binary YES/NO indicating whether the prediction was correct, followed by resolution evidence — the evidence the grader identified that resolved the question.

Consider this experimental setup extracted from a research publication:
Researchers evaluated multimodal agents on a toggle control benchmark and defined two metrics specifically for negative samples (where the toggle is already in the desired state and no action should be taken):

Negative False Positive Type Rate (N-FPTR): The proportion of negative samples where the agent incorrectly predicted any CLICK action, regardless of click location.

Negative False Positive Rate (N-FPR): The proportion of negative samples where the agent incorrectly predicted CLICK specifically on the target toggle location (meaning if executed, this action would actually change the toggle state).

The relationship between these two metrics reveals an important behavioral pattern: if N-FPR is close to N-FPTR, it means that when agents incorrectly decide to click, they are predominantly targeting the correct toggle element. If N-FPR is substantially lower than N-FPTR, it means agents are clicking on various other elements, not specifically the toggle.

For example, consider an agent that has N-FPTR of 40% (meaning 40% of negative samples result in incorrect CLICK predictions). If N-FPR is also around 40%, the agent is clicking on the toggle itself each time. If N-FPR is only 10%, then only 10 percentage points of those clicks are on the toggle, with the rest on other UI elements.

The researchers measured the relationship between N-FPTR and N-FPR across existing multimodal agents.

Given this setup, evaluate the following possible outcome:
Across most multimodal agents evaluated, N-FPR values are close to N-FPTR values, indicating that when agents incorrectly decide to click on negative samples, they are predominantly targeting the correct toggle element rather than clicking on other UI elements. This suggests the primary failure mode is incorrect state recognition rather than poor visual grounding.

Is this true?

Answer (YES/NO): NO